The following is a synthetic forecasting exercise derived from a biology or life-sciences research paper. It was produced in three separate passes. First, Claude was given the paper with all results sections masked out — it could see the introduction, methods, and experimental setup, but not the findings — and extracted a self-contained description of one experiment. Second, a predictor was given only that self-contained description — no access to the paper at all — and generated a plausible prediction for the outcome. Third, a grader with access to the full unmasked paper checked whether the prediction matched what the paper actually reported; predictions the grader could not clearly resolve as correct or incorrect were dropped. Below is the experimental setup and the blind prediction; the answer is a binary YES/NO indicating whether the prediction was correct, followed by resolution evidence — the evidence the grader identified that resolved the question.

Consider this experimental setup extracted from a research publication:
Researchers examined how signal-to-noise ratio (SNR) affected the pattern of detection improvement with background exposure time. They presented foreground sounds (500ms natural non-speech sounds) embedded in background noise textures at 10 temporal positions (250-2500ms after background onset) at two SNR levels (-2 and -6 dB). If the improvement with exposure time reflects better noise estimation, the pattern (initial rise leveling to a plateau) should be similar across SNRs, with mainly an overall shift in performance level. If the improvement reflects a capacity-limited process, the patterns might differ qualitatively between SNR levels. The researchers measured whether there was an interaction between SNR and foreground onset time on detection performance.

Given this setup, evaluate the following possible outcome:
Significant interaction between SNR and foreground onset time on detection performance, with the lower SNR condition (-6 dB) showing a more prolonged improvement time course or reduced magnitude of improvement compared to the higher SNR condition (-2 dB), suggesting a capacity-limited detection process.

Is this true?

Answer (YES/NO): NO